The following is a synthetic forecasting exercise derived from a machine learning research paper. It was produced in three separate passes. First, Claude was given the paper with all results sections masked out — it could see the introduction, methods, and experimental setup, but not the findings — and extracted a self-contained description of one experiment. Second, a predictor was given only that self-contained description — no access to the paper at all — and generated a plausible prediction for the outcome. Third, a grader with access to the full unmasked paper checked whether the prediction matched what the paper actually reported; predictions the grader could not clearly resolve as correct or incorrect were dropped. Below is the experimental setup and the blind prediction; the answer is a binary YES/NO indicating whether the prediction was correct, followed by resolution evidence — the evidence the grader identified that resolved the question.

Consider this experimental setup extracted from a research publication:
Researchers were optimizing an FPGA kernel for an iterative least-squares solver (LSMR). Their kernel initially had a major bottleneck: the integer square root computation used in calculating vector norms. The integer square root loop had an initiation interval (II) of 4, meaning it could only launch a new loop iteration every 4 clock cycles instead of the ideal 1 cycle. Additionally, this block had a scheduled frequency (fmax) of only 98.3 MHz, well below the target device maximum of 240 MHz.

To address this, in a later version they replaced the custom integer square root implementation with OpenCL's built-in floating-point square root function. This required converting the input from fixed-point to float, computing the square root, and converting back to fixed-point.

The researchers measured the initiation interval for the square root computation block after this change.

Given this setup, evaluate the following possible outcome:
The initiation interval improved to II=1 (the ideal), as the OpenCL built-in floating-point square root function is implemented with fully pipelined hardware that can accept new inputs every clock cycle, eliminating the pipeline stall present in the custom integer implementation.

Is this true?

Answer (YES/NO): YES